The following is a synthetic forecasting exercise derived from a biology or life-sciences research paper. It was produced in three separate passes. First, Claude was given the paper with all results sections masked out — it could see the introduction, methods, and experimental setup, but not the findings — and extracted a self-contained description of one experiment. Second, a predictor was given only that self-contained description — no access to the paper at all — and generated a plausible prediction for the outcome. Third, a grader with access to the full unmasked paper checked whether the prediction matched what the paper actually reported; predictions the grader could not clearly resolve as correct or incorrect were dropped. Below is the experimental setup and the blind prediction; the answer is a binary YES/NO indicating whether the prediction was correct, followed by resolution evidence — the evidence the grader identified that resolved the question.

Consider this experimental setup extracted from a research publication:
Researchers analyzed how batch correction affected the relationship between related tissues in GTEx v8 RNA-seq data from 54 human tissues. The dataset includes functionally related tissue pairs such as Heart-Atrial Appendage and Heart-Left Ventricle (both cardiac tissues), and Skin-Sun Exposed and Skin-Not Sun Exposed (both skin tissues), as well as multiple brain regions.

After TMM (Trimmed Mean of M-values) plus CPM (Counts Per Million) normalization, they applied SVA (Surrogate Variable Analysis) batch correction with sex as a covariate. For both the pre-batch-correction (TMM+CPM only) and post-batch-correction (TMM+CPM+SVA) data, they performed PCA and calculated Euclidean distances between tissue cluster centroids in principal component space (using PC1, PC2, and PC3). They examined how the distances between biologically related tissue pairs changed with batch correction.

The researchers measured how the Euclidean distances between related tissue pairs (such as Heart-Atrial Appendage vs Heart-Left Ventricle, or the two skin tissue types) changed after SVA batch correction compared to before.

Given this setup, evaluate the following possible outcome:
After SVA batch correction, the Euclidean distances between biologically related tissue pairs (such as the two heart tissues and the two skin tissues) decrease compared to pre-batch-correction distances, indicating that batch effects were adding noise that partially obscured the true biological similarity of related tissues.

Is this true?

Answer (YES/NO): NO